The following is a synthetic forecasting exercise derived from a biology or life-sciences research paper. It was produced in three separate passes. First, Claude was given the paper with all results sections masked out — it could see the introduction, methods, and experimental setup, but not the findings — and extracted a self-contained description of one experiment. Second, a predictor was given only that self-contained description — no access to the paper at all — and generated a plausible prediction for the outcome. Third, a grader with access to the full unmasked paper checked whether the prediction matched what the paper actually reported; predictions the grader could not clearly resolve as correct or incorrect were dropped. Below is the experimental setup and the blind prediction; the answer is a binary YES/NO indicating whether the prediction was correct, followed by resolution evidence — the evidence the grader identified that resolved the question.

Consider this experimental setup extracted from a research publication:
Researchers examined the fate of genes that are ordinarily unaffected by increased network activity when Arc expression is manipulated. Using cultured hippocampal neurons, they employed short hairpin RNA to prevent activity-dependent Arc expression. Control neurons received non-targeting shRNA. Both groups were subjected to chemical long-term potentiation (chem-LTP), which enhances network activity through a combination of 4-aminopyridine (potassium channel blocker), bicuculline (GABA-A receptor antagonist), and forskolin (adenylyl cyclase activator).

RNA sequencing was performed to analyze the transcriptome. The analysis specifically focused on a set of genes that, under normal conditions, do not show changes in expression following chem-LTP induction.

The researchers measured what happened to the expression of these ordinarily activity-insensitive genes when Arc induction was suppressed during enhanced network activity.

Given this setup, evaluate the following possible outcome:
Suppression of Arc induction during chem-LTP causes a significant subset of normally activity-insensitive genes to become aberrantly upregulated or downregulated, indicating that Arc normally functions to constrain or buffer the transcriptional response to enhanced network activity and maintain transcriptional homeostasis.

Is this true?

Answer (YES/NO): YES